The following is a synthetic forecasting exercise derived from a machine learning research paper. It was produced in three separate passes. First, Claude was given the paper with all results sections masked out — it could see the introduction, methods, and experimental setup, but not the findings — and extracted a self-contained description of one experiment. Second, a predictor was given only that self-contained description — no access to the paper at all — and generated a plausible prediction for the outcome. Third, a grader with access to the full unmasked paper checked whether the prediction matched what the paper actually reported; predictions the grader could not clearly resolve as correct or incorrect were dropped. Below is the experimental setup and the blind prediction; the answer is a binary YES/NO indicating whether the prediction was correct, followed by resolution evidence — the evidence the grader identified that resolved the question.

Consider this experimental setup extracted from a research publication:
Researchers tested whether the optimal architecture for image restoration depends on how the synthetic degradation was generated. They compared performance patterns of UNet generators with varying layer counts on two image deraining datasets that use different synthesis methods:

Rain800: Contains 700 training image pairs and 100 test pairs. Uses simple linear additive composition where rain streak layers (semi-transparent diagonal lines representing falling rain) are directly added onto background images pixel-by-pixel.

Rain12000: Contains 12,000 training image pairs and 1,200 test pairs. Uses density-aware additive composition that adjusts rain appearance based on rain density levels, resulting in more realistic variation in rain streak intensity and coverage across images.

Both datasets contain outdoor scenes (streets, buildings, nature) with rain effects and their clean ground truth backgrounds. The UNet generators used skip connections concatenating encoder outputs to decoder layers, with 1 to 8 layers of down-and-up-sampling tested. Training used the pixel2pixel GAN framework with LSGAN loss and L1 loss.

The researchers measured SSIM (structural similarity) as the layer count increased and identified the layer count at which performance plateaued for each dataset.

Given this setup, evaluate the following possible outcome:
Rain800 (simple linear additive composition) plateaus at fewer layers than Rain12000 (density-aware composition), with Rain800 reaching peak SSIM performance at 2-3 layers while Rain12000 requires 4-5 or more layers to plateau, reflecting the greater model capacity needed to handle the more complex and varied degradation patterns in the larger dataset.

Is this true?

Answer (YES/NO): NO